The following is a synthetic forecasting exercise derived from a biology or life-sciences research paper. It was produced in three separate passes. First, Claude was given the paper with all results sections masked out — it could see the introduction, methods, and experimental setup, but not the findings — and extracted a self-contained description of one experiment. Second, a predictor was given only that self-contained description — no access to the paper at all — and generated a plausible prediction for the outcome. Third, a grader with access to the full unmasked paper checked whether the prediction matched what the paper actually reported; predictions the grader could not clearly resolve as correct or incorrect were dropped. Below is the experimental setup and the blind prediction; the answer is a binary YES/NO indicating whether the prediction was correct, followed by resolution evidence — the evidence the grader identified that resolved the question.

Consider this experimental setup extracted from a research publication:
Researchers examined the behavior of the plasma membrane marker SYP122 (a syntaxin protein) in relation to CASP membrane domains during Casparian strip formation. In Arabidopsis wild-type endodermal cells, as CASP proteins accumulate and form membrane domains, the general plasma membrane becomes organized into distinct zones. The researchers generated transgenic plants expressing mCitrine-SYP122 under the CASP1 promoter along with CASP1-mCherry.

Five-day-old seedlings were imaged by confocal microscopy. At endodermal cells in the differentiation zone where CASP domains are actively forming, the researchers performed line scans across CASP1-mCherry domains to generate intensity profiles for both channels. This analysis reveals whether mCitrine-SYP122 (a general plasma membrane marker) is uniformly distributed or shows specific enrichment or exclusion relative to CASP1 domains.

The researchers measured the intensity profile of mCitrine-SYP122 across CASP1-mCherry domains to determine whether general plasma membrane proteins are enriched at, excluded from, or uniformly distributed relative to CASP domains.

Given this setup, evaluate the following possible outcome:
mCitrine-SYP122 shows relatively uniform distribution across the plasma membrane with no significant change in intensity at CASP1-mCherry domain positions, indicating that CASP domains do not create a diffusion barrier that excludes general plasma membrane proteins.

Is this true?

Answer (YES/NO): NO